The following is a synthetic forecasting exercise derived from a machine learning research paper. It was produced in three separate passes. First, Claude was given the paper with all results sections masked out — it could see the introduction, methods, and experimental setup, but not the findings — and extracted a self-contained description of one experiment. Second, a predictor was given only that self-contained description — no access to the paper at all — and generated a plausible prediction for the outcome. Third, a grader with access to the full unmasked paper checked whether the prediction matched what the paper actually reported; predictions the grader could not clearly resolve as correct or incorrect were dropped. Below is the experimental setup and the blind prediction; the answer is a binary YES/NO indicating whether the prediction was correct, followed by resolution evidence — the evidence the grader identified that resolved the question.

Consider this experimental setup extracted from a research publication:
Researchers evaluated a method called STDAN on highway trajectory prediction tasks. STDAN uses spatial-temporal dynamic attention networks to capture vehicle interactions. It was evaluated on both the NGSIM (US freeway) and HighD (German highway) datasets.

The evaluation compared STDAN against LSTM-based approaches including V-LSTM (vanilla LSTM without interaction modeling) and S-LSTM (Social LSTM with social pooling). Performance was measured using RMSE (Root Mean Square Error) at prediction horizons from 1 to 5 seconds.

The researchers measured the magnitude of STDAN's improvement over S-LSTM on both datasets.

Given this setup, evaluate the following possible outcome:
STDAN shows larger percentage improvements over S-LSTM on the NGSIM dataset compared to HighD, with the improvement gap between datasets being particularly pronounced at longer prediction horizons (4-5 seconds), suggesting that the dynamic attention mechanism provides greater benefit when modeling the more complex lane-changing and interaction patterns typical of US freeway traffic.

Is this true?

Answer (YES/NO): NO